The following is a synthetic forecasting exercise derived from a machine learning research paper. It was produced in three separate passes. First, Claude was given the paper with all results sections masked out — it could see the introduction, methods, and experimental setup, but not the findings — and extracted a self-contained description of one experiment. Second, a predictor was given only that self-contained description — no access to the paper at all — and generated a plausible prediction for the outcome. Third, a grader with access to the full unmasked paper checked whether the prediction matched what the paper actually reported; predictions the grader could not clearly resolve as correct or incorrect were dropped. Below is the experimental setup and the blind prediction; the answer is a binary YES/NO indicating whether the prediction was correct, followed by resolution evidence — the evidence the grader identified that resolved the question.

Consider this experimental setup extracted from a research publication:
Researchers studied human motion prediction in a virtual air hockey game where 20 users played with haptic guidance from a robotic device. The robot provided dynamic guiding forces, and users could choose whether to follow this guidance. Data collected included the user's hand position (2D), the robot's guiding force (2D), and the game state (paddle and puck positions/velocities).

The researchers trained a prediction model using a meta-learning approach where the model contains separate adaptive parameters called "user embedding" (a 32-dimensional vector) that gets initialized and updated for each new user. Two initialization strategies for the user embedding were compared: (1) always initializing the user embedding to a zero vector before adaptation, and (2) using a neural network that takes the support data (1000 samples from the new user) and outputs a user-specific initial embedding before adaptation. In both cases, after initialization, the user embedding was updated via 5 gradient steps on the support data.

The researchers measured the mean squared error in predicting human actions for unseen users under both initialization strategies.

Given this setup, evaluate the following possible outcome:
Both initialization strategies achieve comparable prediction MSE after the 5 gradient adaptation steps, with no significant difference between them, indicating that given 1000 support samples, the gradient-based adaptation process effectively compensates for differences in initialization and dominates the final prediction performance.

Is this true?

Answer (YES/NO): NO